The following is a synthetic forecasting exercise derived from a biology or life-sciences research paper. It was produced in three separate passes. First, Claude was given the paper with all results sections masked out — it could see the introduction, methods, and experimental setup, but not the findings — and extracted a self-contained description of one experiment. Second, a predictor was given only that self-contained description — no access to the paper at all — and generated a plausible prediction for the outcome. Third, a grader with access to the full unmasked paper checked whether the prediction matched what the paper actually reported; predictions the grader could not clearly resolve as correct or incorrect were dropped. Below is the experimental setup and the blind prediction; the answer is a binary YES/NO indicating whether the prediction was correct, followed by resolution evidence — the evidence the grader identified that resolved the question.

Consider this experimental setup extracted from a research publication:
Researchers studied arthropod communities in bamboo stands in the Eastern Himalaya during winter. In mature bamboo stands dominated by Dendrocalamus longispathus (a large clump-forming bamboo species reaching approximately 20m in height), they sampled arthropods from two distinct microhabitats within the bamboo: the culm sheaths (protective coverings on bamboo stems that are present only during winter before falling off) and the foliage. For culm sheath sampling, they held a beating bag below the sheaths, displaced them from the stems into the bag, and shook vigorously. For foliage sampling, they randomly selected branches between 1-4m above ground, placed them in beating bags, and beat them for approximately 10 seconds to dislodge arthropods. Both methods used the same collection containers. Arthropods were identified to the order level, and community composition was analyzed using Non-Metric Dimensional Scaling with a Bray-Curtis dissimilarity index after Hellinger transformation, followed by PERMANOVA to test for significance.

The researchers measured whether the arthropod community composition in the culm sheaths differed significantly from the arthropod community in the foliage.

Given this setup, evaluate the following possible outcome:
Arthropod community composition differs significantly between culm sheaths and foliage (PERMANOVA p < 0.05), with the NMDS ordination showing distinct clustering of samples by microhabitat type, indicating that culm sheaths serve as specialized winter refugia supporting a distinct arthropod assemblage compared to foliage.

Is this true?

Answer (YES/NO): YES